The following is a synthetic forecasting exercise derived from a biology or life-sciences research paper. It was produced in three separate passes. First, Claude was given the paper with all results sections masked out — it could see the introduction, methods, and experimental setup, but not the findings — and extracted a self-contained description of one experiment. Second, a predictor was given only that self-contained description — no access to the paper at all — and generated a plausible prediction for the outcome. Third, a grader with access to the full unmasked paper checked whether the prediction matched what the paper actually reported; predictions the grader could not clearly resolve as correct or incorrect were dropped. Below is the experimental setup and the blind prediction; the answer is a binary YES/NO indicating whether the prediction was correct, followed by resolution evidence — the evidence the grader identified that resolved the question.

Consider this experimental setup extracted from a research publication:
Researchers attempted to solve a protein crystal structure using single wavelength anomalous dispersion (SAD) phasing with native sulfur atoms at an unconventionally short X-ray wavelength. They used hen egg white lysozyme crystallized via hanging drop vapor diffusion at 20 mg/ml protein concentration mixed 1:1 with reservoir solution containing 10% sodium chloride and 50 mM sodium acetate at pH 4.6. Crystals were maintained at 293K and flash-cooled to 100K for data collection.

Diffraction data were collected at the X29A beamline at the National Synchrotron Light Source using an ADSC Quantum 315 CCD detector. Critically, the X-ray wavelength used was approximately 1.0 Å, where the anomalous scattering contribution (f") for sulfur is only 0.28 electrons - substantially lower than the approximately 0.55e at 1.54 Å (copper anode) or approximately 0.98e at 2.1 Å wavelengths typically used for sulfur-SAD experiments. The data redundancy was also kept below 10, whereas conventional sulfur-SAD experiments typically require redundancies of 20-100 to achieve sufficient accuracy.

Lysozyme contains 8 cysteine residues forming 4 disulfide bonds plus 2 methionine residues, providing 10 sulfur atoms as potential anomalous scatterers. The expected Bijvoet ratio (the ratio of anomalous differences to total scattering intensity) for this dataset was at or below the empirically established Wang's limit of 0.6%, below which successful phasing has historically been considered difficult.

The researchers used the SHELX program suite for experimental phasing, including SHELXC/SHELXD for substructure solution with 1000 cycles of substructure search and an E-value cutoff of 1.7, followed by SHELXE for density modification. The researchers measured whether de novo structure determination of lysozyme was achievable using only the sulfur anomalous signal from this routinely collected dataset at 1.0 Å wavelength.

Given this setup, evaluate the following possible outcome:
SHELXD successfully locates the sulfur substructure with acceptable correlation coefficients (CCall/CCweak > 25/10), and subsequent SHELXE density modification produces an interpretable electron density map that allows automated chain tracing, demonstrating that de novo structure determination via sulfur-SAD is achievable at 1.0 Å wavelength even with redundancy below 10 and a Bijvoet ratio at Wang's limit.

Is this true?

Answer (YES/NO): YES